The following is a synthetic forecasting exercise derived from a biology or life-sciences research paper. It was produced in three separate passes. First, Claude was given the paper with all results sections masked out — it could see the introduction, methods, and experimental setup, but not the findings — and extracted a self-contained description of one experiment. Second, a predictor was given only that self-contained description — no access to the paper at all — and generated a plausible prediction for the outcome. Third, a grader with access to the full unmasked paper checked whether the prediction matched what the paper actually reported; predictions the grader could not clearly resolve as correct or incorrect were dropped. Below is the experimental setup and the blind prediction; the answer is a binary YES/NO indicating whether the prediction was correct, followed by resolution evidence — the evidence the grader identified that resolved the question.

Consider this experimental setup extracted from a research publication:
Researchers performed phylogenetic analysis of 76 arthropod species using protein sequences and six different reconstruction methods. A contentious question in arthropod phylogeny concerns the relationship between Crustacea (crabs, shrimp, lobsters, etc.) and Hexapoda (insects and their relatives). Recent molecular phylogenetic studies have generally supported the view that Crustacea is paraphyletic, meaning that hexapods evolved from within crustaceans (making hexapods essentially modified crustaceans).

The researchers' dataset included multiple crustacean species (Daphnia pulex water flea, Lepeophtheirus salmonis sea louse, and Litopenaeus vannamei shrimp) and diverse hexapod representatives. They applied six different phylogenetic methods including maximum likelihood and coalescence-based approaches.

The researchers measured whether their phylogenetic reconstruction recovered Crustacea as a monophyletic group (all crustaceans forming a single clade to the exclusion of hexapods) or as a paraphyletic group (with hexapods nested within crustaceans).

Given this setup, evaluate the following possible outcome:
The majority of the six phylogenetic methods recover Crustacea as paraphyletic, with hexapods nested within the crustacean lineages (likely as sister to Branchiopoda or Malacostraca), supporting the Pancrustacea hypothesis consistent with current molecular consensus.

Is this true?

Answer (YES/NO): NO